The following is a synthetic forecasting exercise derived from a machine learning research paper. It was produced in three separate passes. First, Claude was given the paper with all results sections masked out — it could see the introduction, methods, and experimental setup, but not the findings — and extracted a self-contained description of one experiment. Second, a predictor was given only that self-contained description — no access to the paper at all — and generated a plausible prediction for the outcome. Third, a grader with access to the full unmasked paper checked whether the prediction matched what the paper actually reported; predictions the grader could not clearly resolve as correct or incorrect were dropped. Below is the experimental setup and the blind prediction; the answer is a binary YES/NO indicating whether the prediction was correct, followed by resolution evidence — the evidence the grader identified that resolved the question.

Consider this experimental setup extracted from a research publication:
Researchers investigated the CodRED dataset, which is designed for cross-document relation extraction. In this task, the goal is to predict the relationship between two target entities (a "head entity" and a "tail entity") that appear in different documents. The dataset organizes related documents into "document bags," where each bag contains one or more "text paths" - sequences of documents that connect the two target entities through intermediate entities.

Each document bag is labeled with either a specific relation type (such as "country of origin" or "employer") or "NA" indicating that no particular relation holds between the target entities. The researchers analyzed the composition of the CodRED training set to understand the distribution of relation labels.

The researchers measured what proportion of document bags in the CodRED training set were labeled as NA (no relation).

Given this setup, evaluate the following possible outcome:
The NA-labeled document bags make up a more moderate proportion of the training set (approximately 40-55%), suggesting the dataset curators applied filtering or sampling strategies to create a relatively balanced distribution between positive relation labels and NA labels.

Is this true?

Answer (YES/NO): NO